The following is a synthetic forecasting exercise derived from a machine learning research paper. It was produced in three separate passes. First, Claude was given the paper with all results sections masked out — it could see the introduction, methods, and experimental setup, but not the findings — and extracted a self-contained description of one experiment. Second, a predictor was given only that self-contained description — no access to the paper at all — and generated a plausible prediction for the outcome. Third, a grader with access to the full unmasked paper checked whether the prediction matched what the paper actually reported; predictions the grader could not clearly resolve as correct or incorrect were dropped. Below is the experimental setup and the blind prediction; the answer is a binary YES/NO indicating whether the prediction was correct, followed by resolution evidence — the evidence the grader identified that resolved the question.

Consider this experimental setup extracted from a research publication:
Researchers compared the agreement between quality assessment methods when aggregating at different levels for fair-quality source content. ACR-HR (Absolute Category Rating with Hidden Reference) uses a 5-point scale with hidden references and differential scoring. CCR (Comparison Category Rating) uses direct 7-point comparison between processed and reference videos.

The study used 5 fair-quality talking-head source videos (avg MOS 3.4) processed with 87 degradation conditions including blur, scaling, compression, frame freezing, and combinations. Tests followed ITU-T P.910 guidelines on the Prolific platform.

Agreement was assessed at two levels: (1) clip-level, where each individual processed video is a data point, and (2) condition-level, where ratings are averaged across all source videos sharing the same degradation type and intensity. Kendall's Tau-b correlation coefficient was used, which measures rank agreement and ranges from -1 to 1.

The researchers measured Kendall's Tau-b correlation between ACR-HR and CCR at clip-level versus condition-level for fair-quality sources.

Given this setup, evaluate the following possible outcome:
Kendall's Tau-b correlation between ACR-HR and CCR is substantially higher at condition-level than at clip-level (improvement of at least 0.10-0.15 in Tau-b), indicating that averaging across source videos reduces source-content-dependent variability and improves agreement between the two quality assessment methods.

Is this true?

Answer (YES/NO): YES